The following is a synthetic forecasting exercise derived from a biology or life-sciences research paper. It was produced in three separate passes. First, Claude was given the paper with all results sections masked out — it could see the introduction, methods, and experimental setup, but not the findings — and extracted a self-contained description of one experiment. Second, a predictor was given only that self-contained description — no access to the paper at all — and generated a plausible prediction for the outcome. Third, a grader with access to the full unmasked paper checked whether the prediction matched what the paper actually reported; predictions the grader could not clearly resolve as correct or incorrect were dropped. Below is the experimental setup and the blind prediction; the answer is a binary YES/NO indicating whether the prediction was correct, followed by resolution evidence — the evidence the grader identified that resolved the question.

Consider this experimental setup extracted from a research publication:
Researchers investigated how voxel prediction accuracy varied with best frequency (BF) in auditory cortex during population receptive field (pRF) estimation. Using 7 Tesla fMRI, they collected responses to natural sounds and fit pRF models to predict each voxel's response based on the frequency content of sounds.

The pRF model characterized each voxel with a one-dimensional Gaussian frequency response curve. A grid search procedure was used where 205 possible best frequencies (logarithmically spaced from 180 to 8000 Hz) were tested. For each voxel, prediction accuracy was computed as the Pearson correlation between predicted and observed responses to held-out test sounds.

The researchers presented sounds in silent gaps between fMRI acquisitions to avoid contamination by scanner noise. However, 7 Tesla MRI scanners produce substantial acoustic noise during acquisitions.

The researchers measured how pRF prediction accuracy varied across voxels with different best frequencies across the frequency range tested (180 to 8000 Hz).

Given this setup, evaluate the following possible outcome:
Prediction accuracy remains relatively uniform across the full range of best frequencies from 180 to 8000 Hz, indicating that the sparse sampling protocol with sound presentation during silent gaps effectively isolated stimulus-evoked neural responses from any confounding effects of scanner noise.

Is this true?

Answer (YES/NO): NO